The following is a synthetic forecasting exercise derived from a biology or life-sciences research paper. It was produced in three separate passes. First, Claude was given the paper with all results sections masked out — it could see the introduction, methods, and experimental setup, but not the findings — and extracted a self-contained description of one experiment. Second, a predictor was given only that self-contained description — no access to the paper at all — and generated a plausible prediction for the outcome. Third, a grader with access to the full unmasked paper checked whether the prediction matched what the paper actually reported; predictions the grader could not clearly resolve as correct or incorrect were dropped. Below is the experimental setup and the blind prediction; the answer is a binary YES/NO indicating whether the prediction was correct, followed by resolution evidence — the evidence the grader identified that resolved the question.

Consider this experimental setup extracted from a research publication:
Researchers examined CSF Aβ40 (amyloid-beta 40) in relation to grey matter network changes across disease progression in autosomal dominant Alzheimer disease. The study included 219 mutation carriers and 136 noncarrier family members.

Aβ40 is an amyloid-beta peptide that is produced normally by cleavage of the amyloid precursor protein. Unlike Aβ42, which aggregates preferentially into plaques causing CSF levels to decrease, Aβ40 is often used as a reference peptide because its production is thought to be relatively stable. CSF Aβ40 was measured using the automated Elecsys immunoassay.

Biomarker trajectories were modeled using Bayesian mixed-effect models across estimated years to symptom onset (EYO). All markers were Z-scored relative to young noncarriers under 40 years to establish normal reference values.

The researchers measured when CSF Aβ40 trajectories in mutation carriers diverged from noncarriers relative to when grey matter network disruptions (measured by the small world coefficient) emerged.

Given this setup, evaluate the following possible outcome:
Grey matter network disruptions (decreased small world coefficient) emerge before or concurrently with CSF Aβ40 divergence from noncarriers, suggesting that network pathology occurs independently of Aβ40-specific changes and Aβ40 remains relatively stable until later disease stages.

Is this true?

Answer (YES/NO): YES